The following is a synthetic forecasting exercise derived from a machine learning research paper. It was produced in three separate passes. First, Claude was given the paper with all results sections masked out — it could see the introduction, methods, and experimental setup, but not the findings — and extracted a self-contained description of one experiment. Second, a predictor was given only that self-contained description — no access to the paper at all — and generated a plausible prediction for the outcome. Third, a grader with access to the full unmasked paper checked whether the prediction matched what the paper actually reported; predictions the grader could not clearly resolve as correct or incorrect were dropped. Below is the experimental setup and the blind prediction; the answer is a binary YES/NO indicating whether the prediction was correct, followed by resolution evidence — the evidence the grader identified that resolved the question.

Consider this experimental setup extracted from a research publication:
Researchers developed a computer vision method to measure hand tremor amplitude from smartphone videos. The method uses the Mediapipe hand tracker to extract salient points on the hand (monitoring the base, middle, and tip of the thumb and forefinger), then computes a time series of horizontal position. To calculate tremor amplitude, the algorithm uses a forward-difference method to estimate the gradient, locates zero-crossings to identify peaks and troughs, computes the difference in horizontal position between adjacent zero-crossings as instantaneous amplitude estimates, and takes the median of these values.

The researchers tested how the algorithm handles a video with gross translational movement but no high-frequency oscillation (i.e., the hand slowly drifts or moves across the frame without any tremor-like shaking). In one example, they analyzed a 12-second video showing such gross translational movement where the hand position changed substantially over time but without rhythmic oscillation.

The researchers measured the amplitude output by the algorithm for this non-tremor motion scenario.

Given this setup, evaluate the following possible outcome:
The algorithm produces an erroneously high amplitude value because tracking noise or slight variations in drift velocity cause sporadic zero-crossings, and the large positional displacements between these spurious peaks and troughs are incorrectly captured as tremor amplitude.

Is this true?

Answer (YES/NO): NO